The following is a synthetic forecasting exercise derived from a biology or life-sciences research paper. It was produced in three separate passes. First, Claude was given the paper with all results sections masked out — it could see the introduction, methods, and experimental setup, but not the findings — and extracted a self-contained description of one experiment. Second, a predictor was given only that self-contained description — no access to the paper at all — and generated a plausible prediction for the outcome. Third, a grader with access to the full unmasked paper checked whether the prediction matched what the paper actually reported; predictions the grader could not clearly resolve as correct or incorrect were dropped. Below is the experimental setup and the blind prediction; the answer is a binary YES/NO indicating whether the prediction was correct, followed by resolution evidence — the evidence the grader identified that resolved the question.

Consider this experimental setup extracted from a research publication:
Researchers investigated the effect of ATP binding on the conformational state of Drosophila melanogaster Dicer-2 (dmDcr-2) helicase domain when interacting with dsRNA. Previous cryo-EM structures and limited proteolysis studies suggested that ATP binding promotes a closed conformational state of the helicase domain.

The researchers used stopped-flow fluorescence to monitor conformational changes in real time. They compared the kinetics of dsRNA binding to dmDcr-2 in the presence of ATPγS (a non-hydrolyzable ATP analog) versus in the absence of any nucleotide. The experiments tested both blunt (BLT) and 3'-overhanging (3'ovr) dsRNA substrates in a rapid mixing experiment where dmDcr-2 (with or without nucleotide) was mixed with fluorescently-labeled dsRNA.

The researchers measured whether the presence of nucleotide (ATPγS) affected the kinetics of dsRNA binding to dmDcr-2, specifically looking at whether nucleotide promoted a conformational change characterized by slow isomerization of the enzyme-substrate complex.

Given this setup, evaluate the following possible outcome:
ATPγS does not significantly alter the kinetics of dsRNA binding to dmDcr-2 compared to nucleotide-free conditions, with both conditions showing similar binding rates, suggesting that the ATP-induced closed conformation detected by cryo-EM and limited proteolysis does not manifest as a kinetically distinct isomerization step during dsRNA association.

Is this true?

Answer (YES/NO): NO